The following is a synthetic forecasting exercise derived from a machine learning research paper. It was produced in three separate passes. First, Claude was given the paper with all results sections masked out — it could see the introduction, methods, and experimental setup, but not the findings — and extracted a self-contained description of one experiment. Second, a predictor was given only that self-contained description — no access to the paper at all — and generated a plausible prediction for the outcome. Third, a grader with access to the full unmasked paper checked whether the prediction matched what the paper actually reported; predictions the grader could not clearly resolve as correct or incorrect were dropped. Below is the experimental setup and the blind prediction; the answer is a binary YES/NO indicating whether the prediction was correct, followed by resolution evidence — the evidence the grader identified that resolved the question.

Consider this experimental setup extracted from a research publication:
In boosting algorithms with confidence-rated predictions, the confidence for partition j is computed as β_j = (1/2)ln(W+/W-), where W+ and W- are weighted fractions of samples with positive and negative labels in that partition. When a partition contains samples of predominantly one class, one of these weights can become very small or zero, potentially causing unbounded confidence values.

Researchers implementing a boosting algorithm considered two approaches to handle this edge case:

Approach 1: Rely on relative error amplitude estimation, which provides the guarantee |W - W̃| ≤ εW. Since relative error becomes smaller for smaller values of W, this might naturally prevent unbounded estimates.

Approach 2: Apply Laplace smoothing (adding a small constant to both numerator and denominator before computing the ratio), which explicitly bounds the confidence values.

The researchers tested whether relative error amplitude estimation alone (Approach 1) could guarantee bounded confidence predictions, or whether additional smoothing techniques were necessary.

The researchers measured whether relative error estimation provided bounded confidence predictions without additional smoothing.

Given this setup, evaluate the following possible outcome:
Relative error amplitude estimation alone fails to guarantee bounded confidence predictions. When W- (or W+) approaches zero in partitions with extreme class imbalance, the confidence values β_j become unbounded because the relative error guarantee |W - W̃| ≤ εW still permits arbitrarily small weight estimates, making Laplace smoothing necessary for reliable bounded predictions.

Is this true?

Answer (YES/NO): YES